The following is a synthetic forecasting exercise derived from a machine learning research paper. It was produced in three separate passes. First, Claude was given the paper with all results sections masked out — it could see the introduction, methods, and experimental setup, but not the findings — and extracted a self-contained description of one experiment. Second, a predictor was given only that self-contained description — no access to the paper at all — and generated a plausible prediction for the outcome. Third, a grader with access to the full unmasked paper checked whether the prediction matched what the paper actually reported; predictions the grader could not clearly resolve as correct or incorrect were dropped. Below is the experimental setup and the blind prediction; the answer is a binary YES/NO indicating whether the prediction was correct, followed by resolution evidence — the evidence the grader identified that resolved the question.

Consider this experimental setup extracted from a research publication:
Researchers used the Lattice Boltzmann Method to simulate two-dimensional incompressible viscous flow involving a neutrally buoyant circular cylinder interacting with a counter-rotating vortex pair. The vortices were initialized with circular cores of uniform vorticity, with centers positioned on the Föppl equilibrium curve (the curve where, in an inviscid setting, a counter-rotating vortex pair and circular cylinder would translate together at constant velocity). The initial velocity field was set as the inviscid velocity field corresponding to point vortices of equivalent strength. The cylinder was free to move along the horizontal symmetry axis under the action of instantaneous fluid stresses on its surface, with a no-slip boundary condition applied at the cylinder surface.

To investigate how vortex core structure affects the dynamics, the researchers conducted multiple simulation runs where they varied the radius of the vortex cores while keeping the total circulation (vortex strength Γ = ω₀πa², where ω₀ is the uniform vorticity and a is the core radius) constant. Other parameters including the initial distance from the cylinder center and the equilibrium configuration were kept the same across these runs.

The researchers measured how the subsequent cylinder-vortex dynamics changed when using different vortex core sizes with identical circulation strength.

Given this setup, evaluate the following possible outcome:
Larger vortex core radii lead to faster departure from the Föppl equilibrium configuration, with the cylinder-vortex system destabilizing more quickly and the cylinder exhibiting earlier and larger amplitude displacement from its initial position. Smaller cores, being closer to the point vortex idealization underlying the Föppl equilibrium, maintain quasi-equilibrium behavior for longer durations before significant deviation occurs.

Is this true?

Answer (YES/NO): NO